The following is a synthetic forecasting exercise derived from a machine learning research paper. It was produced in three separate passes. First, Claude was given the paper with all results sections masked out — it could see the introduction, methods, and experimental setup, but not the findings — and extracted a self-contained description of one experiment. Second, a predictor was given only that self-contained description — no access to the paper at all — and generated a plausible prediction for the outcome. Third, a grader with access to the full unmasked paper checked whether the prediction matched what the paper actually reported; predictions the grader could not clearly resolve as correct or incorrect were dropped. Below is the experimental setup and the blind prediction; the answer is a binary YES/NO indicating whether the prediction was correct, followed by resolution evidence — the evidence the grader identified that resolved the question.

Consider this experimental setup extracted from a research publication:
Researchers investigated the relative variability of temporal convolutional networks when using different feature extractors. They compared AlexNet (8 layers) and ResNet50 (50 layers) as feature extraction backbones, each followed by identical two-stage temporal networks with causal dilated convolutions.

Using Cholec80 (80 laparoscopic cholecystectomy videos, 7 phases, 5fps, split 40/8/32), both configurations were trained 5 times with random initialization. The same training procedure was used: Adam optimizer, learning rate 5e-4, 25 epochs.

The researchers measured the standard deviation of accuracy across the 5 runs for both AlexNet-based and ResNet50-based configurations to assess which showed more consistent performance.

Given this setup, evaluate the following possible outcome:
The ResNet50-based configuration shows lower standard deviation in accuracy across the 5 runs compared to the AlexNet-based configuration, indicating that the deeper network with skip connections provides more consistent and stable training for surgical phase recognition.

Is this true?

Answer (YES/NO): YES